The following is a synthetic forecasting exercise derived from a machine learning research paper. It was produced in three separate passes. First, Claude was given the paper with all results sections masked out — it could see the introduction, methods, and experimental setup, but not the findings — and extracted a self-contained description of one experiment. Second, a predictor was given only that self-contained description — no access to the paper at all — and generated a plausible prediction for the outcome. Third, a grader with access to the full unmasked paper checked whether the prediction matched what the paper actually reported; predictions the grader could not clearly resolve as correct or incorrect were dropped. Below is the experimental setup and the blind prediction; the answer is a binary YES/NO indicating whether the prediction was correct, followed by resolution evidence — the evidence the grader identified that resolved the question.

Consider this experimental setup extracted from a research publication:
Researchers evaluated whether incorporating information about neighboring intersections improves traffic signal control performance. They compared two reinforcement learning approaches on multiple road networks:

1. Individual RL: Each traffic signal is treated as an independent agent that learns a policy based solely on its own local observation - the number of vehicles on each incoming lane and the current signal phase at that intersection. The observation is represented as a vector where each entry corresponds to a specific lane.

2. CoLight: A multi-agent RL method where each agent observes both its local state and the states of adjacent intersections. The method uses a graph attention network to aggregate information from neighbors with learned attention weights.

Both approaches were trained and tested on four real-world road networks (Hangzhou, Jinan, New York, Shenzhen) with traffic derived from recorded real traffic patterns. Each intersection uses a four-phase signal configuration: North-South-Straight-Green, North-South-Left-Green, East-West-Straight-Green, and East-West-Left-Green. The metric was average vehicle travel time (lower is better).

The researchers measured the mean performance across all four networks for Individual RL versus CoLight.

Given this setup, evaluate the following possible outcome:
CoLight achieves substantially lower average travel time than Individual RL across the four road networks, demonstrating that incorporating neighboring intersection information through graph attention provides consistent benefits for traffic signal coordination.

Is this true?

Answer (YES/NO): YES